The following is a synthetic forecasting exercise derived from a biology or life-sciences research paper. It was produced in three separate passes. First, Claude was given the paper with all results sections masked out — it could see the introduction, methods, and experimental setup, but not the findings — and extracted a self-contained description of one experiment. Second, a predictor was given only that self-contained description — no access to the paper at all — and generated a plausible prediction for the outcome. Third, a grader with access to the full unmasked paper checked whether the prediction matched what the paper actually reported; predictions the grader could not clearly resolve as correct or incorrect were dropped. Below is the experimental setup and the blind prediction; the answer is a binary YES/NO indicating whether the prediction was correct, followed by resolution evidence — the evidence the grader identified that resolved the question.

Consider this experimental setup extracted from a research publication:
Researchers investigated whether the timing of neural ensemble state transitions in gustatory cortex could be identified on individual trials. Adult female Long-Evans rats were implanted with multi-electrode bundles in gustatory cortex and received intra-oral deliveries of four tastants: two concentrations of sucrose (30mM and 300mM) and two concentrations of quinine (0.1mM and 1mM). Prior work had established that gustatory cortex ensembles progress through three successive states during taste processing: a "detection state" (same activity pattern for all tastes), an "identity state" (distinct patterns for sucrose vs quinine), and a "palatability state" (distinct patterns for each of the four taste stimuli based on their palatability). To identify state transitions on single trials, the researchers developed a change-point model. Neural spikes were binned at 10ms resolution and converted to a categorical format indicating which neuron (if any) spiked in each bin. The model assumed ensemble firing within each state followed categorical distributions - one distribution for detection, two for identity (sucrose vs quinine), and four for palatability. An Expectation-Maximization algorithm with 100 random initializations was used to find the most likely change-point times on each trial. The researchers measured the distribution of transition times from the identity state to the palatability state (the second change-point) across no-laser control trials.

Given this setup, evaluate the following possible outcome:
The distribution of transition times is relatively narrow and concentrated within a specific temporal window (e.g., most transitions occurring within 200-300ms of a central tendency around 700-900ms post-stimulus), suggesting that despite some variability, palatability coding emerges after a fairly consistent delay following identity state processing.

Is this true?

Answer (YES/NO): NO